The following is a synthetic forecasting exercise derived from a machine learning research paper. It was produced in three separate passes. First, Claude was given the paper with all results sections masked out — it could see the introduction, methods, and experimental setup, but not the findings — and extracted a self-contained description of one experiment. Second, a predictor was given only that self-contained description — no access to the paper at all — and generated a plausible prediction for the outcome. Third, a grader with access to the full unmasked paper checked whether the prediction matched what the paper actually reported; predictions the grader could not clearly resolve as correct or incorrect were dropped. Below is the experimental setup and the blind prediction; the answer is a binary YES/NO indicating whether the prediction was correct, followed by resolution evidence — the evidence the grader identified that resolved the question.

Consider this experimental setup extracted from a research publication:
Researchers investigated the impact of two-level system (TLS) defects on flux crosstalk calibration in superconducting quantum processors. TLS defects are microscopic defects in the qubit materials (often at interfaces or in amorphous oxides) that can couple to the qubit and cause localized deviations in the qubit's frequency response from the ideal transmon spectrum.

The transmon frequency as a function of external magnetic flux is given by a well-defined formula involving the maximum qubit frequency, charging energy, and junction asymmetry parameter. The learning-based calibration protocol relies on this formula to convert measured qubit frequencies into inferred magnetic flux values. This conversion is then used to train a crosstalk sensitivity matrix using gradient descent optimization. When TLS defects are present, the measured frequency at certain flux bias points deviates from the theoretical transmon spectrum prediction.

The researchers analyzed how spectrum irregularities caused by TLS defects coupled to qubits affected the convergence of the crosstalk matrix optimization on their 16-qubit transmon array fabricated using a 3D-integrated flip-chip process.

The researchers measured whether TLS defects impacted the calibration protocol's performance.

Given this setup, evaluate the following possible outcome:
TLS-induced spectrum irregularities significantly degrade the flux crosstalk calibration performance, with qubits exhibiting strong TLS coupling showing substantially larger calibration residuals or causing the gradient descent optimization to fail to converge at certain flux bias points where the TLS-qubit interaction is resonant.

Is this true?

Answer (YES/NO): NO